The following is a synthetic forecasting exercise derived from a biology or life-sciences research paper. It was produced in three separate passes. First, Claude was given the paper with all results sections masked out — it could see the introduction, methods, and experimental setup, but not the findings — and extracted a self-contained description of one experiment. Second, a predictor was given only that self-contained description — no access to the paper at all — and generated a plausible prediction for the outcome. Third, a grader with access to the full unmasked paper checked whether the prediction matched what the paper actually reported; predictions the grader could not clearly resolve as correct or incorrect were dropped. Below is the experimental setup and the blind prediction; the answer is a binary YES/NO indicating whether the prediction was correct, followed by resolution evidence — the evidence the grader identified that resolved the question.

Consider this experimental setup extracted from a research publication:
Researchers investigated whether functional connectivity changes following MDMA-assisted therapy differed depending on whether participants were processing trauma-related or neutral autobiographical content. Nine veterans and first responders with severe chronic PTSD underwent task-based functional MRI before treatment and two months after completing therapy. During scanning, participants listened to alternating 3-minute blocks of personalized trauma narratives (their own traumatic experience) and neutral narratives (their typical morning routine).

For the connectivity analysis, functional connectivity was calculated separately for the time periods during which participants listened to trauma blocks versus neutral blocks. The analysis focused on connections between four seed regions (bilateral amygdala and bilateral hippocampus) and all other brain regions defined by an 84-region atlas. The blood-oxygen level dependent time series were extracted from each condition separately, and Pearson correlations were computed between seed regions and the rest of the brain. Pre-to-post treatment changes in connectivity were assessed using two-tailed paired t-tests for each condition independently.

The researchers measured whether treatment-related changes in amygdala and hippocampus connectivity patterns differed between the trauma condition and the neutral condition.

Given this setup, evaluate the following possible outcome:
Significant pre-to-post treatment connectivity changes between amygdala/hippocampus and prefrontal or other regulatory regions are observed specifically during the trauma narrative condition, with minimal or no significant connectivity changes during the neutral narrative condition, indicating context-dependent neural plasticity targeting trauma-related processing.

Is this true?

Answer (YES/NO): NO